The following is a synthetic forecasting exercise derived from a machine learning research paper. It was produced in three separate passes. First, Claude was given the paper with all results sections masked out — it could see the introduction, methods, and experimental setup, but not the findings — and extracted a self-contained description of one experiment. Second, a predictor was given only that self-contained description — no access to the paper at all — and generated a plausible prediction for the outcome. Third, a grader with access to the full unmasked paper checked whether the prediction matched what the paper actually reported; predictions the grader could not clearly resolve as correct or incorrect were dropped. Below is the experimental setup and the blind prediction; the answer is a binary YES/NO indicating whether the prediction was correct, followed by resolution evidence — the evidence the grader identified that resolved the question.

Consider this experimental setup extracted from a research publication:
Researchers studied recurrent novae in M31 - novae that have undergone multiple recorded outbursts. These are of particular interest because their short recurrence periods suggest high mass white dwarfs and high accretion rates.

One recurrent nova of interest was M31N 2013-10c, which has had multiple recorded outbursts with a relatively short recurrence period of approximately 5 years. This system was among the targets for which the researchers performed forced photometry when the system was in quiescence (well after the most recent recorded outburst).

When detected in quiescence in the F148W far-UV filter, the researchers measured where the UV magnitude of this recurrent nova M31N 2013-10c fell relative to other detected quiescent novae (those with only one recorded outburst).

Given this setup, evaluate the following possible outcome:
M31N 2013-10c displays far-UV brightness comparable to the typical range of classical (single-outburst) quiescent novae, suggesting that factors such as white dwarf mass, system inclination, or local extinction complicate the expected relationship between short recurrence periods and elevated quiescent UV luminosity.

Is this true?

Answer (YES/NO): NO